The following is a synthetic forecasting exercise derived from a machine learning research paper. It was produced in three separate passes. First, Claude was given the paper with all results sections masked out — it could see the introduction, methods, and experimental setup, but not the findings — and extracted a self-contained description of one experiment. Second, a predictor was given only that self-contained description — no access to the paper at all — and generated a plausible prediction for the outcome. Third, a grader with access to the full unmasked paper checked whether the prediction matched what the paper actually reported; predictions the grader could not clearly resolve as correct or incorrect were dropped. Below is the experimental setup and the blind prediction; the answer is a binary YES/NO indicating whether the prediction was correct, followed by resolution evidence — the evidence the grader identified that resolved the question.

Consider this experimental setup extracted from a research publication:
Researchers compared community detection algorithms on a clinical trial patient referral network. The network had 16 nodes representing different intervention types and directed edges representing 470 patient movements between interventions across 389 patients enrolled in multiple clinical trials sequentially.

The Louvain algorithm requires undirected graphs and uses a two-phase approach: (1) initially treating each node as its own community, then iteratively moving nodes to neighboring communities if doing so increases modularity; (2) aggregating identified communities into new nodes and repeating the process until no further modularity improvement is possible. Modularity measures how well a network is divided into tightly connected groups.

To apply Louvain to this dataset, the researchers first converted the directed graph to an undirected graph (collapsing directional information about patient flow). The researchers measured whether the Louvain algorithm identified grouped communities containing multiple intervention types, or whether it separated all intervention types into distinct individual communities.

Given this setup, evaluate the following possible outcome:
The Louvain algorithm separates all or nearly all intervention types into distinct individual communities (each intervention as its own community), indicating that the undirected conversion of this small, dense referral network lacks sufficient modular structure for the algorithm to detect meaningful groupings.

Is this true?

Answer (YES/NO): NO